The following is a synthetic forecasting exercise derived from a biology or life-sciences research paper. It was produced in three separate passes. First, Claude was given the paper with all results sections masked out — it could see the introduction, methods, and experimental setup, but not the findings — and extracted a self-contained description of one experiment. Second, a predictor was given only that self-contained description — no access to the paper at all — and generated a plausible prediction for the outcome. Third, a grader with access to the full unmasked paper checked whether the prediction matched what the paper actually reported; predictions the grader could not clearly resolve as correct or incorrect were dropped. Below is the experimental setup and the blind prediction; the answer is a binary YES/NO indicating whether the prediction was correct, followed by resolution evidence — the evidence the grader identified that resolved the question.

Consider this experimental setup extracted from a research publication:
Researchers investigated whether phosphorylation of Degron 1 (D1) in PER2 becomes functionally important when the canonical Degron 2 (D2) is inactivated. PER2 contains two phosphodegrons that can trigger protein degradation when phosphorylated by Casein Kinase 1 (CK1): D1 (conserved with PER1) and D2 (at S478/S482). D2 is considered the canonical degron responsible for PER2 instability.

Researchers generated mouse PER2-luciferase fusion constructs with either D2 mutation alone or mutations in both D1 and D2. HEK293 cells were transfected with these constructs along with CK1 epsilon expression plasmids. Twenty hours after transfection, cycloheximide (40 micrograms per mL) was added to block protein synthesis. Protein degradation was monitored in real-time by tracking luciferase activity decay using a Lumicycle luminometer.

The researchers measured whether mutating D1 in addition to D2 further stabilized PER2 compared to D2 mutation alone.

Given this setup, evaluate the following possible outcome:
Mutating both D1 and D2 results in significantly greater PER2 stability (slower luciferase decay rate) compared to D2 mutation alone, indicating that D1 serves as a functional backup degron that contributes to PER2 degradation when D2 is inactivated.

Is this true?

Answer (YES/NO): YES